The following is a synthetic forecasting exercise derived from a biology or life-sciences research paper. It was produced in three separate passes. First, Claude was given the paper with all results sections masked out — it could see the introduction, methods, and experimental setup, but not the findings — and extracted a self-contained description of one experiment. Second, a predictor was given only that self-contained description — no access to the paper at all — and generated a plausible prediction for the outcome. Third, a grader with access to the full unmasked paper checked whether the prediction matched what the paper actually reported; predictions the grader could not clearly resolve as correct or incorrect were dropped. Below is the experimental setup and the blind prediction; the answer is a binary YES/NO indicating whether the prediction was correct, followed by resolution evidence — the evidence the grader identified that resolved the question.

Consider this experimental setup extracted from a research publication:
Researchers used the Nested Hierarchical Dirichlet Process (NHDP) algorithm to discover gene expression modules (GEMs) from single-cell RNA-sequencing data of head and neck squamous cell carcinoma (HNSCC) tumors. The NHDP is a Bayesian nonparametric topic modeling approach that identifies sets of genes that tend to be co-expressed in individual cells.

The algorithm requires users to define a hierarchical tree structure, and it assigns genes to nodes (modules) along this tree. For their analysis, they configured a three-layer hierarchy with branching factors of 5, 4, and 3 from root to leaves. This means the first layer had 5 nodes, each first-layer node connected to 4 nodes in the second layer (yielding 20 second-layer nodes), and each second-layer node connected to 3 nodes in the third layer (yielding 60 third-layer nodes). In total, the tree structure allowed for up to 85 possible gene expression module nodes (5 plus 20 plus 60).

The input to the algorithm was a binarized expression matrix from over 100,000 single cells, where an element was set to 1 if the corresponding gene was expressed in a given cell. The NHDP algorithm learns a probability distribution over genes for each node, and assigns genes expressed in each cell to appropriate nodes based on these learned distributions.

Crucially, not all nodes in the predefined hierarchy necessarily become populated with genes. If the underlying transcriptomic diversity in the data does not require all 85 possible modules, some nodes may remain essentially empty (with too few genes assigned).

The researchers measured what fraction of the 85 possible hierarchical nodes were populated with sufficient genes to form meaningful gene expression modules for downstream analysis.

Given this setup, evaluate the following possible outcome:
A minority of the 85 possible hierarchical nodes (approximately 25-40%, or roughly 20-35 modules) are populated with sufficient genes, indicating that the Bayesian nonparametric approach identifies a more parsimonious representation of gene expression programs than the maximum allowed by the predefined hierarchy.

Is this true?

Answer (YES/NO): NO